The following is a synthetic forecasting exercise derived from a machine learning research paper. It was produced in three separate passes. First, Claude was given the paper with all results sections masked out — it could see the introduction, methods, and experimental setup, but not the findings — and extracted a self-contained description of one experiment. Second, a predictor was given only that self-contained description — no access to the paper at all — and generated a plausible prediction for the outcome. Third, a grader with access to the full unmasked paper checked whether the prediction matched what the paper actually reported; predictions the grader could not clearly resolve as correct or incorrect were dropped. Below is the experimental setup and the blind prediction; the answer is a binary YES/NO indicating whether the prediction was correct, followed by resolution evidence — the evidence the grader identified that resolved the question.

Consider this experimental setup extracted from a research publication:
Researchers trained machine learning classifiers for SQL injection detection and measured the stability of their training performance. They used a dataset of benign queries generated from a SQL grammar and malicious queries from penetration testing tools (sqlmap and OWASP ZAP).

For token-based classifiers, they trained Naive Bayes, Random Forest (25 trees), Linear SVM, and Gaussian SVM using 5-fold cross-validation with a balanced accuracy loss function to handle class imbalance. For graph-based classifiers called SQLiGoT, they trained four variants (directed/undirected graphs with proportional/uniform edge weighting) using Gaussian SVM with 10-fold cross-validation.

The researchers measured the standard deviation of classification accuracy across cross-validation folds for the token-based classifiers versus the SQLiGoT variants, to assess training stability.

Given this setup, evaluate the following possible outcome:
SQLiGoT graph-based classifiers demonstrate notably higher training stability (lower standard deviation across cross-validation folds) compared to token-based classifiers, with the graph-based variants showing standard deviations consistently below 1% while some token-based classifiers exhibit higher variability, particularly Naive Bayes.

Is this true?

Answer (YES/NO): NO